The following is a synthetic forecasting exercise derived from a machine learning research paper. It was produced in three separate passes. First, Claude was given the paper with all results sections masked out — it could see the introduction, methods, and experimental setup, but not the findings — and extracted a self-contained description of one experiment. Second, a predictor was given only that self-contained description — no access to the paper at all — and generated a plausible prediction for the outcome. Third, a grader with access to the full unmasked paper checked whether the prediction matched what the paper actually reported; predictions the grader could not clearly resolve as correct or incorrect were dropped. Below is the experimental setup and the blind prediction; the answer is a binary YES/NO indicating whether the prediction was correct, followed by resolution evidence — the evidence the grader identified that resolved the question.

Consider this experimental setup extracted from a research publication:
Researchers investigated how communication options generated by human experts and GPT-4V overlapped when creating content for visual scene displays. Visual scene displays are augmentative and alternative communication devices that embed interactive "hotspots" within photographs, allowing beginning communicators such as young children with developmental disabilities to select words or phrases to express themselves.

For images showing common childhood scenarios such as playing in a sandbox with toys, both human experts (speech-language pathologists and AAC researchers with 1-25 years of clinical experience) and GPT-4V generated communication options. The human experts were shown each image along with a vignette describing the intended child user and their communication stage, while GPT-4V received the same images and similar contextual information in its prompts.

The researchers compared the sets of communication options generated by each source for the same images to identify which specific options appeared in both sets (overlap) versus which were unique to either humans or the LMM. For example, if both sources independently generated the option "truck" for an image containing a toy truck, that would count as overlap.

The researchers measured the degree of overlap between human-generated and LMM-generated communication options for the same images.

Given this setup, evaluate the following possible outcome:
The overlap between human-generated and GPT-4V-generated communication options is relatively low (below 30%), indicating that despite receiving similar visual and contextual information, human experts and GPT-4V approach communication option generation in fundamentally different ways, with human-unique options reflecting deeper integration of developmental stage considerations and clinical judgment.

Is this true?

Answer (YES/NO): NO